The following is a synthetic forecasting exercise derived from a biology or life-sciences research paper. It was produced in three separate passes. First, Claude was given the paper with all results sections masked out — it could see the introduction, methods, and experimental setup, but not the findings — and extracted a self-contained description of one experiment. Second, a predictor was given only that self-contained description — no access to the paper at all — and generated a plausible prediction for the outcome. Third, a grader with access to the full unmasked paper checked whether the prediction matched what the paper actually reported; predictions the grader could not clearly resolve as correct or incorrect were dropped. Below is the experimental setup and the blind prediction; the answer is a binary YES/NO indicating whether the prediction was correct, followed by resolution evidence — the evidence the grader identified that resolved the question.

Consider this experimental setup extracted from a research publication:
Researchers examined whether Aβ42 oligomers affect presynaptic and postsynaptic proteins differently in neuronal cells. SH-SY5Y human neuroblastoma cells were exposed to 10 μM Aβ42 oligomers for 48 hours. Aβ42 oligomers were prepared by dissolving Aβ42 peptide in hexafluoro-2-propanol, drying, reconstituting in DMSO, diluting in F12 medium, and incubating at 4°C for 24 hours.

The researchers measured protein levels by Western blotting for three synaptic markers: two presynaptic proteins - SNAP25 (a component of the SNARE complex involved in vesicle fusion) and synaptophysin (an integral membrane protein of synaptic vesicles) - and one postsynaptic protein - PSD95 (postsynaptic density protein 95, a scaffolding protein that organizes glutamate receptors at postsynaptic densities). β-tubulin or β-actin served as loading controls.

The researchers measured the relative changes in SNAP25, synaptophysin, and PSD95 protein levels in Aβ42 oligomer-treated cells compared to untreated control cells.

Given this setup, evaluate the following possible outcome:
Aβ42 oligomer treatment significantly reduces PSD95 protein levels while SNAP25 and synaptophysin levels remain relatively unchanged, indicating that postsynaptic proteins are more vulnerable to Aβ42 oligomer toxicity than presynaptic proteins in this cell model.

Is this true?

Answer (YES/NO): NO